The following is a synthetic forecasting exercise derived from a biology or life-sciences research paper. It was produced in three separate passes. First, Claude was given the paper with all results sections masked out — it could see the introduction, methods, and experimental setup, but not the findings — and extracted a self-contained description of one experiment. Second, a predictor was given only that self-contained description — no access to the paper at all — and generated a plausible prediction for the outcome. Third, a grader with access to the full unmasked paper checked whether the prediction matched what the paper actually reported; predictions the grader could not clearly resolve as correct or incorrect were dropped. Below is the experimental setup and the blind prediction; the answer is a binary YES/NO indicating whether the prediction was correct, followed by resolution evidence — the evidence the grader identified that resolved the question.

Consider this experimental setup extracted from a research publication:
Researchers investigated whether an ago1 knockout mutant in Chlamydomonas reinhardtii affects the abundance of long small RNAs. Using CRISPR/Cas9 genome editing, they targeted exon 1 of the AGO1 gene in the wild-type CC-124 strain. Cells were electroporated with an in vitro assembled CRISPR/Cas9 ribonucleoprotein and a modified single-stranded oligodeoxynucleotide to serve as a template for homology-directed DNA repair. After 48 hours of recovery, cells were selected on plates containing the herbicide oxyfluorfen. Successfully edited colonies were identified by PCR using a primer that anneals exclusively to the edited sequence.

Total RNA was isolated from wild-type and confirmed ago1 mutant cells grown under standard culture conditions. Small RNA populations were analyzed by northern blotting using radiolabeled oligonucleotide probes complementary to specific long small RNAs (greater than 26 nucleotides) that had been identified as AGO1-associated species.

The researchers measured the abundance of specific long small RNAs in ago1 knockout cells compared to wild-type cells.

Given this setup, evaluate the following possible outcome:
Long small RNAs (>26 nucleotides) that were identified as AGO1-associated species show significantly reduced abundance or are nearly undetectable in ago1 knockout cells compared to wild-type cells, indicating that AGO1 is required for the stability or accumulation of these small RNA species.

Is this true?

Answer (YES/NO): YES